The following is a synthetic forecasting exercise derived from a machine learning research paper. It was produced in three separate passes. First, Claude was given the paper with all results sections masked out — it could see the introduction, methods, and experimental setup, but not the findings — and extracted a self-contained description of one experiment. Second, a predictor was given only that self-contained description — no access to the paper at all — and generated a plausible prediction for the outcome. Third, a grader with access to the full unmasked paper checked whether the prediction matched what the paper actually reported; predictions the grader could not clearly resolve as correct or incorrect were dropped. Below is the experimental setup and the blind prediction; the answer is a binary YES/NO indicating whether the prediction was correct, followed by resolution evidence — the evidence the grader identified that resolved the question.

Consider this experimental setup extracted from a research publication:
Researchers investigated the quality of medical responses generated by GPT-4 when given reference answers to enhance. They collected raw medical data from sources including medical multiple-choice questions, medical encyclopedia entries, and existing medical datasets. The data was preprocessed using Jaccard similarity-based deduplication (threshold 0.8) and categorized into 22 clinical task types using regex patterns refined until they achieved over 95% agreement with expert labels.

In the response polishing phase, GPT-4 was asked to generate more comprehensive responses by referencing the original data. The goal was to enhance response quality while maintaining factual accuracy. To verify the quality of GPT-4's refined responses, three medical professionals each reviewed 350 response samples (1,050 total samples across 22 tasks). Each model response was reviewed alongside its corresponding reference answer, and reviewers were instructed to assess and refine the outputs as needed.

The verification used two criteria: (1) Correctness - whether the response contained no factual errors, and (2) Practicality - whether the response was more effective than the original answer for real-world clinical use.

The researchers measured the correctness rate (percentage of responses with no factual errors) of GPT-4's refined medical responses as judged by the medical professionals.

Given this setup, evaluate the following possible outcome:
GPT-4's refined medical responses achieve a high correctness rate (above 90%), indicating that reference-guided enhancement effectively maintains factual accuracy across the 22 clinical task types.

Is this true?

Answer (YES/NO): YES